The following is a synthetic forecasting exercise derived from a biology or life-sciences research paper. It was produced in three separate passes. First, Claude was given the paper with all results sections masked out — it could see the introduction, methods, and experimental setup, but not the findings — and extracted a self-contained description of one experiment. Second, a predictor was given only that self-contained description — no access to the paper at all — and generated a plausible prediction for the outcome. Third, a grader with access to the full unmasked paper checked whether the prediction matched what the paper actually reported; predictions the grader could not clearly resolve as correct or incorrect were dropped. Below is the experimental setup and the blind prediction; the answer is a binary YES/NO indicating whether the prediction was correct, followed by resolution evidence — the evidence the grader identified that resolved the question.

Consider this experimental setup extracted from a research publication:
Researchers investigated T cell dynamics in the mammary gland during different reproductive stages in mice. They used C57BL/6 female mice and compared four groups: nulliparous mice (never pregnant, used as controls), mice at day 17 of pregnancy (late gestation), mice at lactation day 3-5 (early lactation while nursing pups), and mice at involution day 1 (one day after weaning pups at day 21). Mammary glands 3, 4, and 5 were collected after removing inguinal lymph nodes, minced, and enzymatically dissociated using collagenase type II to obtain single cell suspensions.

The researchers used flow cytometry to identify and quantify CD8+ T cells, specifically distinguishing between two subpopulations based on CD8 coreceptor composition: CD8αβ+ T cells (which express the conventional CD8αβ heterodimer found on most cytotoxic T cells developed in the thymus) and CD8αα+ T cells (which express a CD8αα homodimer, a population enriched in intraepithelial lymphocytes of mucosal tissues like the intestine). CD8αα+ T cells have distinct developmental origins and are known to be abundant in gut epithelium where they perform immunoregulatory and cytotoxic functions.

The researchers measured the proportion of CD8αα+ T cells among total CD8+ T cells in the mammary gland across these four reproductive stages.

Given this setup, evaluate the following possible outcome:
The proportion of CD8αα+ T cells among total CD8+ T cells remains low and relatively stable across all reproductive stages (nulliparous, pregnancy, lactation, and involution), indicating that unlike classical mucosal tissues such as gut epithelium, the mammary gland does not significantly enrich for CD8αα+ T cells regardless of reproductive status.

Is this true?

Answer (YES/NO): NO